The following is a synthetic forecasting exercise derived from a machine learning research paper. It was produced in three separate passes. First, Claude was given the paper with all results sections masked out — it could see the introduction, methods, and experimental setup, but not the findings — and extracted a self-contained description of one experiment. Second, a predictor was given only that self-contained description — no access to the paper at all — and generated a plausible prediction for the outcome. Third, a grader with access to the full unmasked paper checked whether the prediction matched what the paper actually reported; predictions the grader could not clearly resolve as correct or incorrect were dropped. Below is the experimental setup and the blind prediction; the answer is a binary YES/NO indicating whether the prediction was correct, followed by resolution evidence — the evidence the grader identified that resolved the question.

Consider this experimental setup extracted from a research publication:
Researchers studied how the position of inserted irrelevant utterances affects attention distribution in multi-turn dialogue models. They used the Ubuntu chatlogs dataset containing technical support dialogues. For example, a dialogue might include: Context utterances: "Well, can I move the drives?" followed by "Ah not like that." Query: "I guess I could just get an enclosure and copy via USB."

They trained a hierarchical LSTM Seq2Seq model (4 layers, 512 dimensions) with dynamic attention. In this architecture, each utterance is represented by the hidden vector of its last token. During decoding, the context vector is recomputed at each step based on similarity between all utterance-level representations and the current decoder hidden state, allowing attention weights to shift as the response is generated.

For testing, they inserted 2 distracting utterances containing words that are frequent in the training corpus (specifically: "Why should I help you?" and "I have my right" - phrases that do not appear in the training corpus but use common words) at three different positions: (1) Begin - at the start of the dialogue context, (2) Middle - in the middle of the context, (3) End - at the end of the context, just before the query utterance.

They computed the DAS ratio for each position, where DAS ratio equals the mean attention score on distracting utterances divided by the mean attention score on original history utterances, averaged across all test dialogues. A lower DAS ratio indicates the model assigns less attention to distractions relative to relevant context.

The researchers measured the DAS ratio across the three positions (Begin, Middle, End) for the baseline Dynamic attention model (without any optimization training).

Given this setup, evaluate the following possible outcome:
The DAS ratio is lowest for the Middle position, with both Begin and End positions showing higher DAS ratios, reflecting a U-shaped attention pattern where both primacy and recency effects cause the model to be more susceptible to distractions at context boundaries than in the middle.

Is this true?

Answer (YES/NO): NO